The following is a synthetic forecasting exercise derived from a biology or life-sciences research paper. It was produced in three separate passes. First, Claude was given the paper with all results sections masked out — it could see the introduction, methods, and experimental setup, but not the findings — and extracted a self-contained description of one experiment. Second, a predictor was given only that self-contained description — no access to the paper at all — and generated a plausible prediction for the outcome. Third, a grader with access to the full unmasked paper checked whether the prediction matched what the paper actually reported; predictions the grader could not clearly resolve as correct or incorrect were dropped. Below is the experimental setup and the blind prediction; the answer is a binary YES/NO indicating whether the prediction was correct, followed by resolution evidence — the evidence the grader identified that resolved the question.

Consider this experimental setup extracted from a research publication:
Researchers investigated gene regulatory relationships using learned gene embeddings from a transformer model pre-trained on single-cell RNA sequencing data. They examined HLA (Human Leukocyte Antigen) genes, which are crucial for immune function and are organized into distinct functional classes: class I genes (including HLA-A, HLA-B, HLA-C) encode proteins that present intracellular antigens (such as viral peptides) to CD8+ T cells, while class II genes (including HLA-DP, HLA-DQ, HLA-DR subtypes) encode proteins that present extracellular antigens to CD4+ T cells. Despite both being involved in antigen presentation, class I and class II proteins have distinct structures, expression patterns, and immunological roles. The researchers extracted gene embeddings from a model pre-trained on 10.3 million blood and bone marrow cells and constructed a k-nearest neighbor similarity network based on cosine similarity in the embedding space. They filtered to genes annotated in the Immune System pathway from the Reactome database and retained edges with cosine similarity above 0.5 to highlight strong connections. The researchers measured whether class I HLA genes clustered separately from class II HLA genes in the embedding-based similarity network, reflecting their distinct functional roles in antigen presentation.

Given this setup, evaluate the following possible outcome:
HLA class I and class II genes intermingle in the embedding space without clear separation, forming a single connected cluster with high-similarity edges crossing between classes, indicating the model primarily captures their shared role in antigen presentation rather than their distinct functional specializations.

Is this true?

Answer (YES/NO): NO